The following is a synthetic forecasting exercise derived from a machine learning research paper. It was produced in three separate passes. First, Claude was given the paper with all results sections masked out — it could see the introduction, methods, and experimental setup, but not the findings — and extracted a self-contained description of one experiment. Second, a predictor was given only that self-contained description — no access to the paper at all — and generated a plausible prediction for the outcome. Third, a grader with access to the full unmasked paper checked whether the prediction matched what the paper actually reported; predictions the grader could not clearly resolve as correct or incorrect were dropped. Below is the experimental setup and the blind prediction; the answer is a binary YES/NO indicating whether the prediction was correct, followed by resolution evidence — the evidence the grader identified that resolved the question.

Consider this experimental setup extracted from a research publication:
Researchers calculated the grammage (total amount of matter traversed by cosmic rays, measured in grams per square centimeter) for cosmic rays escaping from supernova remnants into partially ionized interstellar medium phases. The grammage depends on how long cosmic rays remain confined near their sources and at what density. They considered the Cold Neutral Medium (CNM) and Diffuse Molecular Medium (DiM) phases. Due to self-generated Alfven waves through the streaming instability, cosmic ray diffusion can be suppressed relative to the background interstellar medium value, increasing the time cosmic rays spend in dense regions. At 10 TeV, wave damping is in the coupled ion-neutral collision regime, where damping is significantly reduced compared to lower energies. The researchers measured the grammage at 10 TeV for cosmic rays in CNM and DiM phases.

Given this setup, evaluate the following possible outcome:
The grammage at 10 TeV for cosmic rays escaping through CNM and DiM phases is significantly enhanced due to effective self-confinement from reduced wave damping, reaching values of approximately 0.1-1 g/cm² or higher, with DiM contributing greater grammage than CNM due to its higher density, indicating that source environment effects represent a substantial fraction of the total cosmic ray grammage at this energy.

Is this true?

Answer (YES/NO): YES